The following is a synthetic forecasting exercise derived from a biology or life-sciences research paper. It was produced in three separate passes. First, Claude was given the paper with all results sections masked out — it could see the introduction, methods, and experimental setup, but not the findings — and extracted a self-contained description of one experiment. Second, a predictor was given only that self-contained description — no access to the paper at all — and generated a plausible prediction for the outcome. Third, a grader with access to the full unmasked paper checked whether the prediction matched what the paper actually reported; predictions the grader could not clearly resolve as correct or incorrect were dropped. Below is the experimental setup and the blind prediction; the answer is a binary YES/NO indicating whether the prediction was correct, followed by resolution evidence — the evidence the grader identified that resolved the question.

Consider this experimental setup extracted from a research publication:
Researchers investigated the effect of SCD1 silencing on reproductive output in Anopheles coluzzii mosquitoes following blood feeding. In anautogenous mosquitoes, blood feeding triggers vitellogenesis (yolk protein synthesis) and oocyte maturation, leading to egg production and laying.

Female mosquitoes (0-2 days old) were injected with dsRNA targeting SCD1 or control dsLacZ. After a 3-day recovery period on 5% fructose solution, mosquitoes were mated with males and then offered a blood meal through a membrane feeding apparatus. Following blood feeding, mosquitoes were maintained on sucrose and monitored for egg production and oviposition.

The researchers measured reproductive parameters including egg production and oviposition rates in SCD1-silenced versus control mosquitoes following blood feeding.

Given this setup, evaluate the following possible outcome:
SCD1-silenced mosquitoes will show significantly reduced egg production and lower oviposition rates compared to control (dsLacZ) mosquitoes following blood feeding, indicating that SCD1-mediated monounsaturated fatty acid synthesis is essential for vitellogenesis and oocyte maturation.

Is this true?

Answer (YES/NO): YES